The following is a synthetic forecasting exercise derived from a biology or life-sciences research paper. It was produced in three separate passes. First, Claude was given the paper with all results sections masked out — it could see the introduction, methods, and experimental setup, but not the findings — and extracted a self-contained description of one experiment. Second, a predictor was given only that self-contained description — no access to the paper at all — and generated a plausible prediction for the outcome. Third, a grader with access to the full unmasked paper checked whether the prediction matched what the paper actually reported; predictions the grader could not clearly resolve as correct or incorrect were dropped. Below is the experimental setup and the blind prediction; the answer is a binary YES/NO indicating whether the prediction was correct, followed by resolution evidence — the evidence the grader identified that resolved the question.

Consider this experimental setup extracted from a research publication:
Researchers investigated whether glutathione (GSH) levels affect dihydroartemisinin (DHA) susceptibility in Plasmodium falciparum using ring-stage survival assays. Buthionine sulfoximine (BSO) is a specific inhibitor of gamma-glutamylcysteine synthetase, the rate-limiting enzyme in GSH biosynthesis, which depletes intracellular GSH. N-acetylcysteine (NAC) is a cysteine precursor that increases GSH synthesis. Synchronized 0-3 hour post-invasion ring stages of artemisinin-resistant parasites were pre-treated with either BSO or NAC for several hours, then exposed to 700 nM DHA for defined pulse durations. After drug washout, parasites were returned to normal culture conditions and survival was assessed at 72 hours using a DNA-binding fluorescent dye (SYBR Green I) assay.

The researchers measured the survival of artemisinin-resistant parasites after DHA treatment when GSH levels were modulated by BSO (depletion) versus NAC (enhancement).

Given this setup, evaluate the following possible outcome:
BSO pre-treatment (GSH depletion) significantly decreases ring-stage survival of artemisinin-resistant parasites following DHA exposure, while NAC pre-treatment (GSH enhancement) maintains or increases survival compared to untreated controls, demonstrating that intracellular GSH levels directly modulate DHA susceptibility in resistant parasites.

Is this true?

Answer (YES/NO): YES